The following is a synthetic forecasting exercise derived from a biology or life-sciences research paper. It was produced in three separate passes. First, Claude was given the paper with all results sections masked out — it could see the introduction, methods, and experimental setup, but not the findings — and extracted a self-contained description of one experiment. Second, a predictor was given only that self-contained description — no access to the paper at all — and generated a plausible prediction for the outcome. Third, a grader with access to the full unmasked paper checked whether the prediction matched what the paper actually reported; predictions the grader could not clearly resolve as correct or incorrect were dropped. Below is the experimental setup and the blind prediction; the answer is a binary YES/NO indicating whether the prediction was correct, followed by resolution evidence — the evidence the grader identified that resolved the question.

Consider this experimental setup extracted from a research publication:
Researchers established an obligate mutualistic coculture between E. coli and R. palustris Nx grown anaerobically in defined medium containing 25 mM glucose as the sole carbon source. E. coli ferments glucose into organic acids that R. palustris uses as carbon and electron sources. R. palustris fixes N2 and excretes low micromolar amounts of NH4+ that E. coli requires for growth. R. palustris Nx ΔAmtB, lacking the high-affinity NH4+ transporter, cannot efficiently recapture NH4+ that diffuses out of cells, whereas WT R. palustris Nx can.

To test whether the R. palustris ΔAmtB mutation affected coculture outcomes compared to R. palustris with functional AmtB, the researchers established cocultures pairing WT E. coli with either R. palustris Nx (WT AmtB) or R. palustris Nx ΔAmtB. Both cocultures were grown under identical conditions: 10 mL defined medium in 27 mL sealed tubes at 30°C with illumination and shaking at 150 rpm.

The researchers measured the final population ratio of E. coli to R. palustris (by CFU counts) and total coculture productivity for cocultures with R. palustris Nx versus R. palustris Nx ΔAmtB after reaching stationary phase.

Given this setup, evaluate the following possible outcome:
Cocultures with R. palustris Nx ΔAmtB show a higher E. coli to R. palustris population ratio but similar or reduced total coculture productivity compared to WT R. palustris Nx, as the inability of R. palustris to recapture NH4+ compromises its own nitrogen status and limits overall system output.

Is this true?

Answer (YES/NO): NO